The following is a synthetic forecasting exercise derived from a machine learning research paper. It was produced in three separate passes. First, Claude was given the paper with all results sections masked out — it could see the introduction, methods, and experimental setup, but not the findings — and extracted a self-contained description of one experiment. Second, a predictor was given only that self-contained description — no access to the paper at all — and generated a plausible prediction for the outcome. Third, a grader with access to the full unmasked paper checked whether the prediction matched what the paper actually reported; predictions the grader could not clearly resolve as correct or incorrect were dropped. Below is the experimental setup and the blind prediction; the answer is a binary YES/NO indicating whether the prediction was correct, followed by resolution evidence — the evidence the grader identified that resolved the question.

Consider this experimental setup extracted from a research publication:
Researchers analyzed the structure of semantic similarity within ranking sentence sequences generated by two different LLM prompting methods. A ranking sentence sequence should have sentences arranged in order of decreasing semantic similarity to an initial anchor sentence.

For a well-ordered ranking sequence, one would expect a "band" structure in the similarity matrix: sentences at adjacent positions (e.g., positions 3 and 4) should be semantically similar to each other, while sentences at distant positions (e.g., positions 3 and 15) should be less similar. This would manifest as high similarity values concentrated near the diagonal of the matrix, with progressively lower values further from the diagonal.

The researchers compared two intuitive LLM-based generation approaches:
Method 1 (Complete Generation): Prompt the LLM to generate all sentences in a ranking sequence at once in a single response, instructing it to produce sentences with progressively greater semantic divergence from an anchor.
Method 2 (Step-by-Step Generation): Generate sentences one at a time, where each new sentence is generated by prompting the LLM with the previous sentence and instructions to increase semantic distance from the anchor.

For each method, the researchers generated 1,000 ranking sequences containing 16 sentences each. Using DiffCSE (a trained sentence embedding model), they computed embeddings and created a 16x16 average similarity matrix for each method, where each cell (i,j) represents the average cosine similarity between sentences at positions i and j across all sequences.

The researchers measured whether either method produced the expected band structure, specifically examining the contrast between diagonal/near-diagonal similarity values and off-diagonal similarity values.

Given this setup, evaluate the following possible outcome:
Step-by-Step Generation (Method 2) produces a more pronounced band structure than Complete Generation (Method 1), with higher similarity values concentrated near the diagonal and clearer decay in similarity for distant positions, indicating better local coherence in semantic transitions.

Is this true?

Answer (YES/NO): NO